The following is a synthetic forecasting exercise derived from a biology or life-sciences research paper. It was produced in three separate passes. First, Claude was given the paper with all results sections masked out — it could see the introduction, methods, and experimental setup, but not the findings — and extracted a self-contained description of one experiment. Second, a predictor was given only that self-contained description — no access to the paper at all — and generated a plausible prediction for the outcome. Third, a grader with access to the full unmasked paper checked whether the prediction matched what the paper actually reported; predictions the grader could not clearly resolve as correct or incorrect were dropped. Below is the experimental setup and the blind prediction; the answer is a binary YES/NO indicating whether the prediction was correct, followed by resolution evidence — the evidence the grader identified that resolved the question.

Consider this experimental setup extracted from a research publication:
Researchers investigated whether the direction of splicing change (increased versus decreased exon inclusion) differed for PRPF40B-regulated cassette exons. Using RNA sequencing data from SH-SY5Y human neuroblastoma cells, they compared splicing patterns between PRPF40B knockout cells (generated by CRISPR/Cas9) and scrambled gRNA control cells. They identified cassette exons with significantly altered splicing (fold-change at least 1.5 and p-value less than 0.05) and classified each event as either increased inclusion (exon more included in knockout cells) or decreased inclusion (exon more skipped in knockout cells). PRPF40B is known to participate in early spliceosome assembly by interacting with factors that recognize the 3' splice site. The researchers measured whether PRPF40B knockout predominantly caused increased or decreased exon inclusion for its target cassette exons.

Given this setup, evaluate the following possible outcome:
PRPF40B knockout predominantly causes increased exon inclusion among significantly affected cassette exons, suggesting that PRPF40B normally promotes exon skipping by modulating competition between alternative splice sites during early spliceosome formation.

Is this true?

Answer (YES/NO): NO